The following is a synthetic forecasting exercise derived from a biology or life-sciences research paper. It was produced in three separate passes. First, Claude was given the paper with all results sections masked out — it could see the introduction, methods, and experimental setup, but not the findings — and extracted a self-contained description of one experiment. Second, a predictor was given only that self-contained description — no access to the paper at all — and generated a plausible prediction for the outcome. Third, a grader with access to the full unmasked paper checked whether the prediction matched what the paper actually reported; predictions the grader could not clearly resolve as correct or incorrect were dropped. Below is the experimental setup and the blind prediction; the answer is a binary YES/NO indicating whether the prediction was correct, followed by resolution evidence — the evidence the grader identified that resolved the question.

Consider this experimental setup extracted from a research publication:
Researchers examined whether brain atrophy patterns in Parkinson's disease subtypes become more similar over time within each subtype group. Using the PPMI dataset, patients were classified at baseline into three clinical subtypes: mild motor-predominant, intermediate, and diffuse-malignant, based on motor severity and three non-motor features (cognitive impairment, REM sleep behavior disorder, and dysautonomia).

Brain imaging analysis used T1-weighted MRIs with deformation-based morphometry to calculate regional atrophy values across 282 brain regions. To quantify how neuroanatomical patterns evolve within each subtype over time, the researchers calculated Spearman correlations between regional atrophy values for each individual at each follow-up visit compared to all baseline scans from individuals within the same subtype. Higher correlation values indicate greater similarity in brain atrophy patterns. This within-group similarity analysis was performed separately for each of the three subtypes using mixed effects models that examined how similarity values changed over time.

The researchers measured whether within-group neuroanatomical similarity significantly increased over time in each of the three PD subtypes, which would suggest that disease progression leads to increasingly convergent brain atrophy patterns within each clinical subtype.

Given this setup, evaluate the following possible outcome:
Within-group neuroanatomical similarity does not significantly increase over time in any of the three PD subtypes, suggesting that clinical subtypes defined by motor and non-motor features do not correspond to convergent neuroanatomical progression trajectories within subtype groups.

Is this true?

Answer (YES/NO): NO